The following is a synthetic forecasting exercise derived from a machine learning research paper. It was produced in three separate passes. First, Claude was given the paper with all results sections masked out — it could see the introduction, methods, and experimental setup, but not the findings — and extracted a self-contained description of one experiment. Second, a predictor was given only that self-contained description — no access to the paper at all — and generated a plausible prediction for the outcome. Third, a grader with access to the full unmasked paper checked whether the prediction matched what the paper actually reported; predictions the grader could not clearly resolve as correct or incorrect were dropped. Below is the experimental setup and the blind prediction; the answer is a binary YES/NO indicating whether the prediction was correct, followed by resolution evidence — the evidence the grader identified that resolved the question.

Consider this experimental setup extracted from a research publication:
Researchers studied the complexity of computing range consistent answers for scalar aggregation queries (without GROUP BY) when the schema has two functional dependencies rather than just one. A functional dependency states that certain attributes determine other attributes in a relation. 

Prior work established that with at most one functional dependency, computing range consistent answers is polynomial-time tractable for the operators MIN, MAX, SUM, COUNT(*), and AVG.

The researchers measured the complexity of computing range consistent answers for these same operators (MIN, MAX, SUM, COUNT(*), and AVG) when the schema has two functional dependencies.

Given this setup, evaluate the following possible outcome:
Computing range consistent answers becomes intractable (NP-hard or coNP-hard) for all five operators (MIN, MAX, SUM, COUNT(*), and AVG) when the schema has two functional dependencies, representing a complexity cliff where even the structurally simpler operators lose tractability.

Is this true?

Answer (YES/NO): YES